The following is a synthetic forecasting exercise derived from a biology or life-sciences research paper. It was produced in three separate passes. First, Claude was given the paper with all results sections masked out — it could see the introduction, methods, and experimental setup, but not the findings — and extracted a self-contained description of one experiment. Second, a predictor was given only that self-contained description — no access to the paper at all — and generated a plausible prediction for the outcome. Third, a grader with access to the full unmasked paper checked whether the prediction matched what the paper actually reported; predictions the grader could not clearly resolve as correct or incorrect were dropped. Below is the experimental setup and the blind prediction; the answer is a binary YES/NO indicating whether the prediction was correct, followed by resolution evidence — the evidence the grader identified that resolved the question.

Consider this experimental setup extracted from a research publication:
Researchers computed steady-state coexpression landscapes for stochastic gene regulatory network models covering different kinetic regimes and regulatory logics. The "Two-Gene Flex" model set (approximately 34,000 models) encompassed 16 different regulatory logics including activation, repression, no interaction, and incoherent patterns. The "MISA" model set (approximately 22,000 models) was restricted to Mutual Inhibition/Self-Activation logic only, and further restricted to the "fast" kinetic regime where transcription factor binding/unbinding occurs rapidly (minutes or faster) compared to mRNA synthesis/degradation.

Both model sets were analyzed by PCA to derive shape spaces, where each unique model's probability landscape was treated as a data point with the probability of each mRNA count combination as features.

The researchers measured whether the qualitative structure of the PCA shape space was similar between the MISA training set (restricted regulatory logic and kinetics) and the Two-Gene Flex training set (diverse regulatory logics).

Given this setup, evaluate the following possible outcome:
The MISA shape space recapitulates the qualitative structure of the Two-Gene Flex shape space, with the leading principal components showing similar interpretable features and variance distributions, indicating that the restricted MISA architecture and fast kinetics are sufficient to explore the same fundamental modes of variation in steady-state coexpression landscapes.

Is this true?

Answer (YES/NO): NO